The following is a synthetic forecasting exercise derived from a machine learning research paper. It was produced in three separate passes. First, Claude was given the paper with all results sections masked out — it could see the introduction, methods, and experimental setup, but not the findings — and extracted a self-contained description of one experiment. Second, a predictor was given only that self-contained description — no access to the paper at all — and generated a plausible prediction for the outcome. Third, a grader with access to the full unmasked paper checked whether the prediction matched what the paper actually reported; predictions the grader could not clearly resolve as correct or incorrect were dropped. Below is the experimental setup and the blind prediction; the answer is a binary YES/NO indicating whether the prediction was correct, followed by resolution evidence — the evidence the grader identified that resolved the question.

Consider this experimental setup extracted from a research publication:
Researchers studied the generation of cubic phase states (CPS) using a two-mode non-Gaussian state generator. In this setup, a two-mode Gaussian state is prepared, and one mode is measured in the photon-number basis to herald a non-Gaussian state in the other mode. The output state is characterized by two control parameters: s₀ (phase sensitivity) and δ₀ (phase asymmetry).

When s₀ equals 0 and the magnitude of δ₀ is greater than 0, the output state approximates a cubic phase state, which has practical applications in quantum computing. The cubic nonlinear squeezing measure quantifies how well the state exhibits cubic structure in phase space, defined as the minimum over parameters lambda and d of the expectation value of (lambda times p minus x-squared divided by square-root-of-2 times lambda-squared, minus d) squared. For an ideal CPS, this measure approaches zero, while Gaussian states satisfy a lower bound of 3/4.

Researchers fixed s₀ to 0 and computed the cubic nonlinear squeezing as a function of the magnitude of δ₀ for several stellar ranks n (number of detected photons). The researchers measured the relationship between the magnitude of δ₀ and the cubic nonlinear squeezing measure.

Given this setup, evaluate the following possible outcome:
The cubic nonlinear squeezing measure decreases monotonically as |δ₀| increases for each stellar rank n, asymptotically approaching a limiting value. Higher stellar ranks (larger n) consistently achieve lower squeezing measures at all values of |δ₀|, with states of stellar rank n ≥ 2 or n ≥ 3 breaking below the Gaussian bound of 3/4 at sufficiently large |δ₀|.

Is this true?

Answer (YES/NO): NO